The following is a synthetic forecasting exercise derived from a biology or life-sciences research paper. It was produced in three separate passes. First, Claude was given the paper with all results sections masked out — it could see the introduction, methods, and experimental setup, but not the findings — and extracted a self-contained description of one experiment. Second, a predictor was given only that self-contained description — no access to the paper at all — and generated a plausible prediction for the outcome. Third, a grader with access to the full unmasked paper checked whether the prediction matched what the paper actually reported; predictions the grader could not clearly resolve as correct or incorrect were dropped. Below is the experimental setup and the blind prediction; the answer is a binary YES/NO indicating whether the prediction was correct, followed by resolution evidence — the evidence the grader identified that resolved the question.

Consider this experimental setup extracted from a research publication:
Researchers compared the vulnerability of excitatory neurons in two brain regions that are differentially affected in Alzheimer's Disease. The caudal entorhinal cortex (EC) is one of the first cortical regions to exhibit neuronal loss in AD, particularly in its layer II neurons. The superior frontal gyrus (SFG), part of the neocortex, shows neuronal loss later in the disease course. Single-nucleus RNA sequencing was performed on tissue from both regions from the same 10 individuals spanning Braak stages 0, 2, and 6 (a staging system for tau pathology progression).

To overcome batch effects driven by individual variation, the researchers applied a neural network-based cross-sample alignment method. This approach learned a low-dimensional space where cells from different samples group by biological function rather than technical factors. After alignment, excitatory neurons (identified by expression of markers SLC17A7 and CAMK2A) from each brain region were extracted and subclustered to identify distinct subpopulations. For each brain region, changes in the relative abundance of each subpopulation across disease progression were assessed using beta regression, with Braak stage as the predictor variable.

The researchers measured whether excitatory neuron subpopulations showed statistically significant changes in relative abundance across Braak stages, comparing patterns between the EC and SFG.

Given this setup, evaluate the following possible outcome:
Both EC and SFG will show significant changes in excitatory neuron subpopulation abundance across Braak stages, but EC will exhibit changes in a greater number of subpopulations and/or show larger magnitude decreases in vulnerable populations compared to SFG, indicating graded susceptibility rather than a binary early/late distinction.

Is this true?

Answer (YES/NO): NO